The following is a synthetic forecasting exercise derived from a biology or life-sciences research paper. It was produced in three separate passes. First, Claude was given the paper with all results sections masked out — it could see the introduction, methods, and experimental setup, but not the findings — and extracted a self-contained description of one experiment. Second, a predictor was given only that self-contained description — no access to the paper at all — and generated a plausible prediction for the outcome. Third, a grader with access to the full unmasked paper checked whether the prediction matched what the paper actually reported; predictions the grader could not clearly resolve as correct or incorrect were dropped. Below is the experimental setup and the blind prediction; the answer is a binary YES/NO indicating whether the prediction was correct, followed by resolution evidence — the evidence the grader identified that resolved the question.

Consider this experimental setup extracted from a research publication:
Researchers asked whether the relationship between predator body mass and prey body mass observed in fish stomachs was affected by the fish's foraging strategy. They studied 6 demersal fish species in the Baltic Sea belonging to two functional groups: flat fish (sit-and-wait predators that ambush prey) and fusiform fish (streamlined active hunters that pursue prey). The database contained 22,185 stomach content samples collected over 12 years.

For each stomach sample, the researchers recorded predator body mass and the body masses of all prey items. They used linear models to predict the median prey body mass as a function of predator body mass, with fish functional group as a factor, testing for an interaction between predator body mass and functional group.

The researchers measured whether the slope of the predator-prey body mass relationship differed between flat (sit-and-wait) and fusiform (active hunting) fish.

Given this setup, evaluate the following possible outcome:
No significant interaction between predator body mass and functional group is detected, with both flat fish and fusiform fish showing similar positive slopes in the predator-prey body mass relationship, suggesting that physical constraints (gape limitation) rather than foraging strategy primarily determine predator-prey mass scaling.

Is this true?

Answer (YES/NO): YES